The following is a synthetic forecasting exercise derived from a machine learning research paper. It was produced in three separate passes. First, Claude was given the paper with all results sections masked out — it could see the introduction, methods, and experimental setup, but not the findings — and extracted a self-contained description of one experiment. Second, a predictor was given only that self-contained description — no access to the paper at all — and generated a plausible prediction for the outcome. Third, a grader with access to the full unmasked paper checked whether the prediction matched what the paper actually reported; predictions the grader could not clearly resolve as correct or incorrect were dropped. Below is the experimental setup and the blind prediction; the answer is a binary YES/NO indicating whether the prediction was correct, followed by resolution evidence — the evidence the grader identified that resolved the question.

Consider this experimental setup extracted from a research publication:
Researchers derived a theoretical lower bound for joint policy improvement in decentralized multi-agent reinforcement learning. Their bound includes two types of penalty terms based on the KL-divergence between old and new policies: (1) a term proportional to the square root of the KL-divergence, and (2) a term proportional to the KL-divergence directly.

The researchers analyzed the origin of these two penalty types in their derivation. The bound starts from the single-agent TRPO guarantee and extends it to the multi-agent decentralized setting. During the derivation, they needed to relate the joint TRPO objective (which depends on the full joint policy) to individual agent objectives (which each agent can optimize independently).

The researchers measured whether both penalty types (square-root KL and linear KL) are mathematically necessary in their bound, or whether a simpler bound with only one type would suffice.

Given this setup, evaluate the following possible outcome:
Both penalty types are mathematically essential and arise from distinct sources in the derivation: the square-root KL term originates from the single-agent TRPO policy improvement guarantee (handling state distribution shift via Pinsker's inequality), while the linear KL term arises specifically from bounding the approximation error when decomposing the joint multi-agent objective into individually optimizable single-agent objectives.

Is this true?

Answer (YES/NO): NO